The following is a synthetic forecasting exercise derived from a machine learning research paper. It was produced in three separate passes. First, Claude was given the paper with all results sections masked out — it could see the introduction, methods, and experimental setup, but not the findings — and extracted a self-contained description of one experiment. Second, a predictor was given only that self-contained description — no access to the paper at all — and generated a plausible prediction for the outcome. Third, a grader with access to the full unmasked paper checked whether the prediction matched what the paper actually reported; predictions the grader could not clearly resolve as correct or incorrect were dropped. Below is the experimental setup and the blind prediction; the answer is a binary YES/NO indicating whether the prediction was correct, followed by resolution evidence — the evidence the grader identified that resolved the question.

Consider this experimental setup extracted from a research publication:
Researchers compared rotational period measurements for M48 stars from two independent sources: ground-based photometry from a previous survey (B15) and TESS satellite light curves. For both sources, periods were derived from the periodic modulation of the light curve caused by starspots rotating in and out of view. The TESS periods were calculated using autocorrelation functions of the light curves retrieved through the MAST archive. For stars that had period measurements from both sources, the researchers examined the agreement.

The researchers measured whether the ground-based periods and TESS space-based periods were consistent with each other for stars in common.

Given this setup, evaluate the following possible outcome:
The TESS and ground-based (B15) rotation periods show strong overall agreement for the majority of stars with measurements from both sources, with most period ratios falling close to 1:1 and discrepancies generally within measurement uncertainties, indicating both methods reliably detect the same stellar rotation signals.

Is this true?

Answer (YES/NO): YES